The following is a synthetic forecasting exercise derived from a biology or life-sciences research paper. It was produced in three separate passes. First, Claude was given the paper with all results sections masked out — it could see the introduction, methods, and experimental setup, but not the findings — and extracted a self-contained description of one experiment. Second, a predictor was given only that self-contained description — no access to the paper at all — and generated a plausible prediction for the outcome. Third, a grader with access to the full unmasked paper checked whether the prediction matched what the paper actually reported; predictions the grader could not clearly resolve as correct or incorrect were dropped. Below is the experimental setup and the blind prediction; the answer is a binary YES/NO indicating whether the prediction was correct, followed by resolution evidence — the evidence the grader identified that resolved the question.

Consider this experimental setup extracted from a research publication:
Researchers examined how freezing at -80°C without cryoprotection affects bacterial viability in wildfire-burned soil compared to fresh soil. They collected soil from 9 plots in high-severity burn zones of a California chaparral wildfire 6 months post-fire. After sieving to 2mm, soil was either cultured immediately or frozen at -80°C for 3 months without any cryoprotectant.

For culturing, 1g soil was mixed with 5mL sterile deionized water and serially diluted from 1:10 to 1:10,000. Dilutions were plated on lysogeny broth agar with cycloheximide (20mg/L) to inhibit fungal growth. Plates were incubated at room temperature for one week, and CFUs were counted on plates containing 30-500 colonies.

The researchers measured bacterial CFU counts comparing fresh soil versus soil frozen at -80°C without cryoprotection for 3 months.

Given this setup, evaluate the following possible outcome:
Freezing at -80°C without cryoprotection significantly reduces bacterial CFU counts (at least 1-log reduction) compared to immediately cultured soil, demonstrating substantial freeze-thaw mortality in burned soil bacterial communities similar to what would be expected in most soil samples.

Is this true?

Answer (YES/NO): NO